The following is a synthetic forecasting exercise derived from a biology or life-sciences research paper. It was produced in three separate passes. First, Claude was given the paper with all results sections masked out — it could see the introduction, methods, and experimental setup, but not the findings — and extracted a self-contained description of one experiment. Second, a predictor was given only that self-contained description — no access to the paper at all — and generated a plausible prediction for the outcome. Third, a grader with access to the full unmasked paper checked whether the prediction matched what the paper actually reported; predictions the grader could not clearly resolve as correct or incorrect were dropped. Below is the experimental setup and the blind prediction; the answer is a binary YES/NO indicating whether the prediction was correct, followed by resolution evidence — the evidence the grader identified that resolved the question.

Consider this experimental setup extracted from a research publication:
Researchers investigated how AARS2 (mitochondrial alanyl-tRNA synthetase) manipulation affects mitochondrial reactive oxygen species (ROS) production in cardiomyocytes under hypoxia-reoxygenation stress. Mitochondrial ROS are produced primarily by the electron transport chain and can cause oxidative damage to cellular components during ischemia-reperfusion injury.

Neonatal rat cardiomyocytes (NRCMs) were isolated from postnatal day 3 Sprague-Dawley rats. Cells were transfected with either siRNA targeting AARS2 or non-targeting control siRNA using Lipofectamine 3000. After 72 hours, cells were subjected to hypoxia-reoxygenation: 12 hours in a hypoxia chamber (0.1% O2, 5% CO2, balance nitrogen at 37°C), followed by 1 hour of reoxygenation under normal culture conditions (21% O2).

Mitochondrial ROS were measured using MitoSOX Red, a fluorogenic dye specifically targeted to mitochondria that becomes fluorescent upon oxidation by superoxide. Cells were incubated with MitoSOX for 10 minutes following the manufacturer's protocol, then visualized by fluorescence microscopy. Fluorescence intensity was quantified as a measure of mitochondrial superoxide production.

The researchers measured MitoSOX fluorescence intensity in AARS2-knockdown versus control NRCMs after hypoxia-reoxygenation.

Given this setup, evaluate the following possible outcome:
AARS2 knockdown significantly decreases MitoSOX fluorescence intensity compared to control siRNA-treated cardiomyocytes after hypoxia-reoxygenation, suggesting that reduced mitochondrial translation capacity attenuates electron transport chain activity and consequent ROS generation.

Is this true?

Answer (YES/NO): NO